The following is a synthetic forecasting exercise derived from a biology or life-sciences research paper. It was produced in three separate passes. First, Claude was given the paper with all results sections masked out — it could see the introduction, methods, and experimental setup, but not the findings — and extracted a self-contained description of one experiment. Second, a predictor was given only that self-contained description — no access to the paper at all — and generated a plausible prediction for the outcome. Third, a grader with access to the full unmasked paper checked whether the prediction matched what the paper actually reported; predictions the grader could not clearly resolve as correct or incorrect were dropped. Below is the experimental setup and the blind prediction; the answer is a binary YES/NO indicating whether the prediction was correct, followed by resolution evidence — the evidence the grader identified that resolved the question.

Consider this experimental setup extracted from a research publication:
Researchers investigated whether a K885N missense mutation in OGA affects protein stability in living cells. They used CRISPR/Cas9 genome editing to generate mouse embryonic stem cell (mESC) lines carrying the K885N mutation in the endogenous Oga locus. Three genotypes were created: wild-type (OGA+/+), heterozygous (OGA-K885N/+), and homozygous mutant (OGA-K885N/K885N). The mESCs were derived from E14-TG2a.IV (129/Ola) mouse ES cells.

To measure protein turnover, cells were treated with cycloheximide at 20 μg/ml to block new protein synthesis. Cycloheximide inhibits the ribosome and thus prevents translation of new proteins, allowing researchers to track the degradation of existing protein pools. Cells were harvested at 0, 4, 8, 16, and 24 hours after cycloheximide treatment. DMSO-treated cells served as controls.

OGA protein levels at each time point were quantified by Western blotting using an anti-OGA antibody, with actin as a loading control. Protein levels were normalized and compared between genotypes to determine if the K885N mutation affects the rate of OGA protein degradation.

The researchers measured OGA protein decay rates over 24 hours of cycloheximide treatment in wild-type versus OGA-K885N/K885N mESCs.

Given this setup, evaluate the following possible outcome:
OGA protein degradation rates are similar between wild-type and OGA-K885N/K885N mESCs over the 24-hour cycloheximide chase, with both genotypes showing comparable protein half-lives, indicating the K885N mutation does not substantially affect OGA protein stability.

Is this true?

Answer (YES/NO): NO